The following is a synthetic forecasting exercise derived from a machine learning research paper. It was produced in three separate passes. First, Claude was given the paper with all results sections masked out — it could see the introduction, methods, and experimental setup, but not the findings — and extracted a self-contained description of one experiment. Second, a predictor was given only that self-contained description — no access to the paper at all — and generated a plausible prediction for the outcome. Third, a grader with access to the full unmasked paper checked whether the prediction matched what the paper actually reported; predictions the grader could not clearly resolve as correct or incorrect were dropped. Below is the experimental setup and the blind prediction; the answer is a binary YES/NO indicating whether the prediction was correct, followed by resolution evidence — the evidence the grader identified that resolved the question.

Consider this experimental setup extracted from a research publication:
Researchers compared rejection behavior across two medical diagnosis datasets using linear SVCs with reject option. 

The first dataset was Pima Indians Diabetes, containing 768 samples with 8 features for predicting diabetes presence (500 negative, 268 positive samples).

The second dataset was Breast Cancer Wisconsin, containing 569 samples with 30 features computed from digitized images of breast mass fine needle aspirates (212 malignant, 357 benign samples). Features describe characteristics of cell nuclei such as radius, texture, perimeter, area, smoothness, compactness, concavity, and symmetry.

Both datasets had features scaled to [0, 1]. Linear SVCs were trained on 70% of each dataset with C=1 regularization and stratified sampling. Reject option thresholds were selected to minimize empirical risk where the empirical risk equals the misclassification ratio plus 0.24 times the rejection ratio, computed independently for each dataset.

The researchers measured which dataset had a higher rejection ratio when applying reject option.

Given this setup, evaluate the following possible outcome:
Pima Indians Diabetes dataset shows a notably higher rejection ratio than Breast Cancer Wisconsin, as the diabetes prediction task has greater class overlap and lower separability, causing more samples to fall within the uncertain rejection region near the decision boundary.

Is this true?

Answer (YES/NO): YES